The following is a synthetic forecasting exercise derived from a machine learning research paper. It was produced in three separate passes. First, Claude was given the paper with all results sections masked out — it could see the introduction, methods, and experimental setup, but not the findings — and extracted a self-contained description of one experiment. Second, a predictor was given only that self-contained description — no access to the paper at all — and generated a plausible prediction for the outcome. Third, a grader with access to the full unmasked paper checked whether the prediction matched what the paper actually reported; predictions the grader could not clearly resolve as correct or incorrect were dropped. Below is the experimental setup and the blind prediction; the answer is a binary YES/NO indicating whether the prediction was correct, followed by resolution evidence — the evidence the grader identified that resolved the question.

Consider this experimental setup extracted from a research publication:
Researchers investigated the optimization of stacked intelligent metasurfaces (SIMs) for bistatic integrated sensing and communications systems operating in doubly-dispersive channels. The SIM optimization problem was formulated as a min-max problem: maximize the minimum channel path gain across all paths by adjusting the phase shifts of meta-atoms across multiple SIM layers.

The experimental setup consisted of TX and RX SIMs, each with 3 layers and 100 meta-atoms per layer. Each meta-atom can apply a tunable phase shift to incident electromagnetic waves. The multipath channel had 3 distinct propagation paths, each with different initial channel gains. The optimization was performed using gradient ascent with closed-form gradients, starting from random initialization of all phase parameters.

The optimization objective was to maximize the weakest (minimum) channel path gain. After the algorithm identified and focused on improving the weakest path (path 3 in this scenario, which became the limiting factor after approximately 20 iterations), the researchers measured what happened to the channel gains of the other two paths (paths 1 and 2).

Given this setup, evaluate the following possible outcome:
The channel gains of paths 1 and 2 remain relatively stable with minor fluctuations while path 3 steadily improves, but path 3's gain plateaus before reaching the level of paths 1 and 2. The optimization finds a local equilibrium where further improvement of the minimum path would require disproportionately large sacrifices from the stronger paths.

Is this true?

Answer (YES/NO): NO